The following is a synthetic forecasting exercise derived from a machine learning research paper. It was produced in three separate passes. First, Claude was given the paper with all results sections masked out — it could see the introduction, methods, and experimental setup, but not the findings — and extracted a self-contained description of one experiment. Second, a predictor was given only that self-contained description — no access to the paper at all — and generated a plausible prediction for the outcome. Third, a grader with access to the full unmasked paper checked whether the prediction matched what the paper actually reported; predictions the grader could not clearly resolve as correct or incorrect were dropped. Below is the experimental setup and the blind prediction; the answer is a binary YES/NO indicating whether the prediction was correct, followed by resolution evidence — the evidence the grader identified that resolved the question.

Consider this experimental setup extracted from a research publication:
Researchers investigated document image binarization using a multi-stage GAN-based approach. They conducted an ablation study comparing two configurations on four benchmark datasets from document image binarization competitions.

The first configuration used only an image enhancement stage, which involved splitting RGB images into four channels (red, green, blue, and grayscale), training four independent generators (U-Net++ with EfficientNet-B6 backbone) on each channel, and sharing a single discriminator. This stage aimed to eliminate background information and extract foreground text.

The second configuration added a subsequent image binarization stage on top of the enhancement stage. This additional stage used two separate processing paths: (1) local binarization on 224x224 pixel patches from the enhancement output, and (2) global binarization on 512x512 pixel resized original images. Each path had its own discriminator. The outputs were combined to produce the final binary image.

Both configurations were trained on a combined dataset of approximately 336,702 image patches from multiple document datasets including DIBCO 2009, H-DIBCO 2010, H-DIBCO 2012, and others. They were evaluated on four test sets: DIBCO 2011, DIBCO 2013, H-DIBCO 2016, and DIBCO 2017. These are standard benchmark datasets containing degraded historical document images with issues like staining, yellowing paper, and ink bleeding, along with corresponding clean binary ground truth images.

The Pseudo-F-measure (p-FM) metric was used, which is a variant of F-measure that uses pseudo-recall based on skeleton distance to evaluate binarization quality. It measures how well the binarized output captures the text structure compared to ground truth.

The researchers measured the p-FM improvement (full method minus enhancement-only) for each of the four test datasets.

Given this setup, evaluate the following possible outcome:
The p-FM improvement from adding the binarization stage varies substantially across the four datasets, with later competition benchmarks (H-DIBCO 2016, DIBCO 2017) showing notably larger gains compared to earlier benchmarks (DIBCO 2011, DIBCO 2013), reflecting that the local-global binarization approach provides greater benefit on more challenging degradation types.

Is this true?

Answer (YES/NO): NO